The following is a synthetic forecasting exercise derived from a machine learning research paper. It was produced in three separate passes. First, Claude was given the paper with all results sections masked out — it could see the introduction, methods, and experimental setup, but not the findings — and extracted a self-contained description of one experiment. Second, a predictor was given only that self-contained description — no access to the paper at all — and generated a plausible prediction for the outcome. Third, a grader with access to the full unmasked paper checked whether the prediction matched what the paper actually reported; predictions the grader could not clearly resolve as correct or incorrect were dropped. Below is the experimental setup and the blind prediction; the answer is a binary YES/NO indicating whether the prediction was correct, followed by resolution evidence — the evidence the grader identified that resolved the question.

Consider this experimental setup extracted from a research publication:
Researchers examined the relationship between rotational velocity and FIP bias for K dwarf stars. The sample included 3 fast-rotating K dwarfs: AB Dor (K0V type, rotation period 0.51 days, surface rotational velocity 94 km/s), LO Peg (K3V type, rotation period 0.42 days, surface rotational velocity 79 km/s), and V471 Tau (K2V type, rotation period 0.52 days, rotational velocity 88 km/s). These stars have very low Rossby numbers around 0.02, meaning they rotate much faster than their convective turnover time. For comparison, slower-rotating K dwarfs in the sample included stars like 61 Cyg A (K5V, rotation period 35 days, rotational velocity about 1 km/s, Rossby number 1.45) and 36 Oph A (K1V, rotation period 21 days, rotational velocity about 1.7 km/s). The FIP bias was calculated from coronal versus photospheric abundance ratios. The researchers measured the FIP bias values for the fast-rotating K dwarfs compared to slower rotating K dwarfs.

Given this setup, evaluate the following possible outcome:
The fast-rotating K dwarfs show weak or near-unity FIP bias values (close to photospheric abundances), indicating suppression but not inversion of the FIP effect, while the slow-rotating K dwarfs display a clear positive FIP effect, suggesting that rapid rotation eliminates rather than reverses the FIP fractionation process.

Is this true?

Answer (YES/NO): NO